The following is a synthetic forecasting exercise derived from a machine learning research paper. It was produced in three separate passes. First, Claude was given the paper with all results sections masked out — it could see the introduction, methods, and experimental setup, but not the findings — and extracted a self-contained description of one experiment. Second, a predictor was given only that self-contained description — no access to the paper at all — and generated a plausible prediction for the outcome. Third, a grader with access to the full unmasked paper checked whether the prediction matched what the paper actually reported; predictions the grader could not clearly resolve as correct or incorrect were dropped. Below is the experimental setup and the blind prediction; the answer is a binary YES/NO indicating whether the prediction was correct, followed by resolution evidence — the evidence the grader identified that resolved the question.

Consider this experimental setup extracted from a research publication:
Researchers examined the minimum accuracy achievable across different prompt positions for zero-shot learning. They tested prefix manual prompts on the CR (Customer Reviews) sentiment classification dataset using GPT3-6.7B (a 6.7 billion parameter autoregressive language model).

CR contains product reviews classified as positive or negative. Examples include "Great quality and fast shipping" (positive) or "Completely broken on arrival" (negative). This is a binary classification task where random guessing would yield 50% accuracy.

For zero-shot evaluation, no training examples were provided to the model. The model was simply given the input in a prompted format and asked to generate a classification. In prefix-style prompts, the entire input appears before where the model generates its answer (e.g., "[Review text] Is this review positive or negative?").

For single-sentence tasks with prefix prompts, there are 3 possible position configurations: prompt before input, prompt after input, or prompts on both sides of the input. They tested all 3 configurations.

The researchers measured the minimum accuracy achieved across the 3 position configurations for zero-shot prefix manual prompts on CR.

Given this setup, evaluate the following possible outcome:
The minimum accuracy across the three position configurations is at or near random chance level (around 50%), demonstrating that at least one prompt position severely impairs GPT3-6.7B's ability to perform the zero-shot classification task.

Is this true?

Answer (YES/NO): YES